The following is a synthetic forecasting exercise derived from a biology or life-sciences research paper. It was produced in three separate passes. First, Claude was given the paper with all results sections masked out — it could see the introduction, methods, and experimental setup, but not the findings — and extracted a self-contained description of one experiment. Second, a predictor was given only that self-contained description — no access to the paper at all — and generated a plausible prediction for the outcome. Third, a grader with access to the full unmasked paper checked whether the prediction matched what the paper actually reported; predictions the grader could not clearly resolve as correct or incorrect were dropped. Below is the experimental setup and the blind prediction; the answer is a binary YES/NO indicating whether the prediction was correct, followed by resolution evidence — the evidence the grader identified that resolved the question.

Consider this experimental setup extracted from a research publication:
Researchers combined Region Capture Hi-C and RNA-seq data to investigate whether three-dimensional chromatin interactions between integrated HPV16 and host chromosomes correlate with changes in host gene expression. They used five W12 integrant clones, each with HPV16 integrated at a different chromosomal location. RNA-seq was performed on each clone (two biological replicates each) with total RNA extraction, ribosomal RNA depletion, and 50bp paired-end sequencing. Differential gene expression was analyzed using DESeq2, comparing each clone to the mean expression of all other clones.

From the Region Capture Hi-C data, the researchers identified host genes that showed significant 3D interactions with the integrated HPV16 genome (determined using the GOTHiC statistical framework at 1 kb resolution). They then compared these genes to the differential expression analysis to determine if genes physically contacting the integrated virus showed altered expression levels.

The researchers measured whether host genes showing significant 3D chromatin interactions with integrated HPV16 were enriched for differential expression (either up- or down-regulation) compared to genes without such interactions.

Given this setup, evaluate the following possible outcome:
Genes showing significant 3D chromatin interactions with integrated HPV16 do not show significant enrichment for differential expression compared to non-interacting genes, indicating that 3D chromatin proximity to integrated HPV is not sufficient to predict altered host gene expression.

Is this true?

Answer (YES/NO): NO